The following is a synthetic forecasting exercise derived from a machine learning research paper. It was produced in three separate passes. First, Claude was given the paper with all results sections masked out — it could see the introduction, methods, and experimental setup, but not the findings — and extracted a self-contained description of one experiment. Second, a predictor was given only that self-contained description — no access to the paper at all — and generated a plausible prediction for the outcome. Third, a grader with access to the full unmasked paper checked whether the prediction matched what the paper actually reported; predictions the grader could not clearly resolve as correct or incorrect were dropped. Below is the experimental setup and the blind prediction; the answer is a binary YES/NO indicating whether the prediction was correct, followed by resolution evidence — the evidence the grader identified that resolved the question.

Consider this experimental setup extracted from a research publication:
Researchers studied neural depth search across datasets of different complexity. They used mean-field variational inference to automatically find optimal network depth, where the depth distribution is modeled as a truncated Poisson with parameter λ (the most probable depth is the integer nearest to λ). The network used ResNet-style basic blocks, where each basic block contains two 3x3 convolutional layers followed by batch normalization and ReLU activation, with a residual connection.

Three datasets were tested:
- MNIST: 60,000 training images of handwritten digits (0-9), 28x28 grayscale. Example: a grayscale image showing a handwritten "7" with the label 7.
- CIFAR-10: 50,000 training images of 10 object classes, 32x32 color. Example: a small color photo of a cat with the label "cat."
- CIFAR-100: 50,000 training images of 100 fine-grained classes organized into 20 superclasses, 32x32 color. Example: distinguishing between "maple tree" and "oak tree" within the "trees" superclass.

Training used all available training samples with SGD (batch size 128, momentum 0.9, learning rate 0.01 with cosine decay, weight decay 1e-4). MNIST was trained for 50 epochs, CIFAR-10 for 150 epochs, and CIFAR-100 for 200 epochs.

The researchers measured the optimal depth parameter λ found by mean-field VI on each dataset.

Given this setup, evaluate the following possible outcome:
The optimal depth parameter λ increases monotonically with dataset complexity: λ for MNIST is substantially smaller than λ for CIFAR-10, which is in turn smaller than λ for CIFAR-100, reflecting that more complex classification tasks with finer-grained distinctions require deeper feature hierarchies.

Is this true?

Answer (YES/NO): YES